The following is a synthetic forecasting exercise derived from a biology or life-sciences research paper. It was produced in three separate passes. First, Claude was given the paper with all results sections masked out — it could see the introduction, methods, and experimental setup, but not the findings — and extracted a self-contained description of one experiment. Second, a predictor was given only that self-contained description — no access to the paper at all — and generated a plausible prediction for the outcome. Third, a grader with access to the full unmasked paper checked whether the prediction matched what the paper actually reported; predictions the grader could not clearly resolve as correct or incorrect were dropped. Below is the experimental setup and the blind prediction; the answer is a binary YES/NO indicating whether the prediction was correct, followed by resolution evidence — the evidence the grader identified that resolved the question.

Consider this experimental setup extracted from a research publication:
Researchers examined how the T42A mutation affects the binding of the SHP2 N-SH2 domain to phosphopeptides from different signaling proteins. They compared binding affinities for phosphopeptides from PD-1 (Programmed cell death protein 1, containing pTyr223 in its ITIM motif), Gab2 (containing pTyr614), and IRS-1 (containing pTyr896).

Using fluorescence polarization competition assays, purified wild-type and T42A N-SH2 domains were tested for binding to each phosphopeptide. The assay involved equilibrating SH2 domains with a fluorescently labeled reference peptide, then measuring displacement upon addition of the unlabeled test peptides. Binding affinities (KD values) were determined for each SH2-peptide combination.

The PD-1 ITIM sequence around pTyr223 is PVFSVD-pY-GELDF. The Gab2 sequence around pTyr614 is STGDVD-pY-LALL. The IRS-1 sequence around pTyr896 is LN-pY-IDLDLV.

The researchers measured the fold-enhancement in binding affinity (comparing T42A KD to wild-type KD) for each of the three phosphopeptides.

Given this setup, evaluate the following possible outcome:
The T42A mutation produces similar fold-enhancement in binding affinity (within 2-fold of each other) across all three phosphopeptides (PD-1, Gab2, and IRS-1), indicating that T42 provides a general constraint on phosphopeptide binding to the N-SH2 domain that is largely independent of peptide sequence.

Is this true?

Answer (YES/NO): NO